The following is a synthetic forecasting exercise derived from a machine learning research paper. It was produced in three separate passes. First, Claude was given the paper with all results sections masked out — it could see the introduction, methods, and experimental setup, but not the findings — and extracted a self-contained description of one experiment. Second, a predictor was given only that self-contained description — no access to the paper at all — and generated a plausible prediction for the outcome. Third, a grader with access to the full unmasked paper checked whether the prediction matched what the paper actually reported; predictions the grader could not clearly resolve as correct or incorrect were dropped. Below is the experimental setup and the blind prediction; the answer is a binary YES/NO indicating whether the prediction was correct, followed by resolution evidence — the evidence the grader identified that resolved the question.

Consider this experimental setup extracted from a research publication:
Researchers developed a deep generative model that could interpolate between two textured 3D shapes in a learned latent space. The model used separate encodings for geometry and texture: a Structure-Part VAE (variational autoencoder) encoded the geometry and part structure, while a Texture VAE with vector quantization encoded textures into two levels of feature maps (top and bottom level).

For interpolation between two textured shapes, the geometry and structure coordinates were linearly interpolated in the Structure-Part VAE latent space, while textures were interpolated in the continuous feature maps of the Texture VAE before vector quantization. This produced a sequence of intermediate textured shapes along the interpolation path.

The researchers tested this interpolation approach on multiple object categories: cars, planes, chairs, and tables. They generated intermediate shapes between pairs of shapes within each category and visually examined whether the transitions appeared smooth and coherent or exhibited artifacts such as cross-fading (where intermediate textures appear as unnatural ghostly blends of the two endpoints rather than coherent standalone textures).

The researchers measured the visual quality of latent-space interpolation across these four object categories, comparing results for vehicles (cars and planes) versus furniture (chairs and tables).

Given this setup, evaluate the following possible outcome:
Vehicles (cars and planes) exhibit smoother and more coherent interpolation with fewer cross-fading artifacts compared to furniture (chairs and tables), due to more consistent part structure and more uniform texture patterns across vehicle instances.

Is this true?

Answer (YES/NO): NO